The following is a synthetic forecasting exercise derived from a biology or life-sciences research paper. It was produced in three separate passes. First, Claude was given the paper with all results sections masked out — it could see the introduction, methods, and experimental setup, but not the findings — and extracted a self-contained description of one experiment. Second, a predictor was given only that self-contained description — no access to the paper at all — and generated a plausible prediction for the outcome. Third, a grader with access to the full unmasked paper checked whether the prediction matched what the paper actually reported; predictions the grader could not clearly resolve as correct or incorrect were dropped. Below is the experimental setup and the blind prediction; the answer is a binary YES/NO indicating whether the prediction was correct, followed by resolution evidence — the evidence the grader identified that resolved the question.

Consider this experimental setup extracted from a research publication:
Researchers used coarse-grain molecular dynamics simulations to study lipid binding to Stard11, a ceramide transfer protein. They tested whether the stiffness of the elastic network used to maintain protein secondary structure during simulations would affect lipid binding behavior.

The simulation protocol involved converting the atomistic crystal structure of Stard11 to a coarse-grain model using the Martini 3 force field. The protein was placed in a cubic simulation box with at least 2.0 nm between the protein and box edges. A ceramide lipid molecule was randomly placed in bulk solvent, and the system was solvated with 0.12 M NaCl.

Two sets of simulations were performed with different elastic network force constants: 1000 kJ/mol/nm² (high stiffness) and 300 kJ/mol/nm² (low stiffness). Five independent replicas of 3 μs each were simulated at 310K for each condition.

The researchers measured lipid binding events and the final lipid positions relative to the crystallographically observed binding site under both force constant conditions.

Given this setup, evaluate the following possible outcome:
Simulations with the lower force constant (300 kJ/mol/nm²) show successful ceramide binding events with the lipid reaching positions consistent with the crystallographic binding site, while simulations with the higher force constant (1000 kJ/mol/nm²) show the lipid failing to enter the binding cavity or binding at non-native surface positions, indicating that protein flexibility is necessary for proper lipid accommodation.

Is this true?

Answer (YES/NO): NO